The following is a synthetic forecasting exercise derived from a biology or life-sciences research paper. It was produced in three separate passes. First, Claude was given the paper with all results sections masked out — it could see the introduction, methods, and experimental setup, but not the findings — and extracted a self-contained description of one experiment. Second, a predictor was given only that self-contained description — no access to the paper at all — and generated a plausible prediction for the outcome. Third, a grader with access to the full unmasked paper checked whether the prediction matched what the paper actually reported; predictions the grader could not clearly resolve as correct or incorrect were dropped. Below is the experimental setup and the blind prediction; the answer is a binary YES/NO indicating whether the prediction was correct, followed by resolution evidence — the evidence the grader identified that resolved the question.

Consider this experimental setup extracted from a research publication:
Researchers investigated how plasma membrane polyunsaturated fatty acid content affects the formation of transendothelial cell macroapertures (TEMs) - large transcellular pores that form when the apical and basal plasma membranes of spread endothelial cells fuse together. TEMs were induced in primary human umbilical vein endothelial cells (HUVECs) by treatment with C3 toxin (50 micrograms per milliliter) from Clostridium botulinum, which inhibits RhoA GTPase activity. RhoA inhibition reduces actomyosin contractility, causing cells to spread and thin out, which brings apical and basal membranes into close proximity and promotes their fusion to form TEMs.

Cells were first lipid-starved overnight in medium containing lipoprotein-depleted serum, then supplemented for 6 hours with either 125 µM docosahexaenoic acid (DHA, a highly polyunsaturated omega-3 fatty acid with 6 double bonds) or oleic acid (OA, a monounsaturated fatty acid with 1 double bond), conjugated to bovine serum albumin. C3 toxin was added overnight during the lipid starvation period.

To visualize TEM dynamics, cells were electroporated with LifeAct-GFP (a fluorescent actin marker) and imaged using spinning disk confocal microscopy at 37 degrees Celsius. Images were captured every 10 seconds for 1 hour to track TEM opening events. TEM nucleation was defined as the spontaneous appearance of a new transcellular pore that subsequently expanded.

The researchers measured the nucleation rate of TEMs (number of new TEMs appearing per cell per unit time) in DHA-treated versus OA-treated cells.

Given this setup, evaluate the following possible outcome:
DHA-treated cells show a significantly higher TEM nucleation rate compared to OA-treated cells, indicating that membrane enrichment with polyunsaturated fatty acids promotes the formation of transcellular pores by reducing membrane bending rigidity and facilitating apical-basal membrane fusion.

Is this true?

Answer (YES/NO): NO